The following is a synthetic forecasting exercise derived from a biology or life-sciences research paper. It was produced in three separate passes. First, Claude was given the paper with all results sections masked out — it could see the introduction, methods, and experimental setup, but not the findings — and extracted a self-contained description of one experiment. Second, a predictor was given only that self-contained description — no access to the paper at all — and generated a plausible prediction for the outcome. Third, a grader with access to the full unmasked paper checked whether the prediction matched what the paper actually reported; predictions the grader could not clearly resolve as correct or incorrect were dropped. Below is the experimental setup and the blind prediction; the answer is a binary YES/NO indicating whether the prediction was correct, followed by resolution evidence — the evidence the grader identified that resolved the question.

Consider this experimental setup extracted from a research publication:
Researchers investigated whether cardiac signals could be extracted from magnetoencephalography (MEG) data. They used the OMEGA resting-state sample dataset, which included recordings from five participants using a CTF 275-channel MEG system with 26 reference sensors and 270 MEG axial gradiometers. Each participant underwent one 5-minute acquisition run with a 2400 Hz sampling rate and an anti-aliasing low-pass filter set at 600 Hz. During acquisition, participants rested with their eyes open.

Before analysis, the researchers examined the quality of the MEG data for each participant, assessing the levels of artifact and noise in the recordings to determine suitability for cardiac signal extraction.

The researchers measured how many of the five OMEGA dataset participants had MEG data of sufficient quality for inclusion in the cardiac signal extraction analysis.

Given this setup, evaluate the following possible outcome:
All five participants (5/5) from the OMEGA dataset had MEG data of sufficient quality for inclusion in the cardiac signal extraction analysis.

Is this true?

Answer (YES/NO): NO